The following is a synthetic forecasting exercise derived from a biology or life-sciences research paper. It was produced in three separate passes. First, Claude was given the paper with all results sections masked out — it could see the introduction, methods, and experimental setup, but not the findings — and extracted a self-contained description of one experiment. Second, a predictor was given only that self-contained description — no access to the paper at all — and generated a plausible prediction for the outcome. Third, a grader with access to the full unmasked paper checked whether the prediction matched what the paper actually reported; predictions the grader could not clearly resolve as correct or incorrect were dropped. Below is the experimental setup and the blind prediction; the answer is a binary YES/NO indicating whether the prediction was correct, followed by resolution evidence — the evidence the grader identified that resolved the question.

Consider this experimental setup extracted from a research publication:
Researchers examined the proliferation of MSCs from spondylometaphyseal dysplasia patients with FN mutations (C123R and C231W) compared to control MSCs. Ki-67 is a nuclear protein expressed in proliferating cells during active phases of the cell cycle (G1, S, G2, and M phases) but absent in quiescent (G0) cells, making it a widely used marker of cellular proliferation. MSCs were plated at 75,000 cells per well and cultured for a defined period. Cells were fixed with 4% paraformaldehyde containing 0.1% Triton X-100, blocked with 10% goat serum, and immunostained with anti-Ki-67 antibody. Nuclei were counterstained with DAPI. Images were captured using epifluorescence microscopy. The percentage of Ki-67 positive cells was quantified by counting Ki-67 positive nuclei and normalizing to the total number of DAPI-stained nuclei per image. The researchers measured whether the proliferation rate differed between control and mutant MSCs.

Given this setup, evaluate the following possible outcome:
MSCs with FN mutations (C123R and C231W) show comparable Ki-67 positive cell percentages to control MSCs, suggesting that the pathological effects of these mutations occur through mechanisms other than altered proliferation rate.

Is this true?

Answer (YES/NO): NO